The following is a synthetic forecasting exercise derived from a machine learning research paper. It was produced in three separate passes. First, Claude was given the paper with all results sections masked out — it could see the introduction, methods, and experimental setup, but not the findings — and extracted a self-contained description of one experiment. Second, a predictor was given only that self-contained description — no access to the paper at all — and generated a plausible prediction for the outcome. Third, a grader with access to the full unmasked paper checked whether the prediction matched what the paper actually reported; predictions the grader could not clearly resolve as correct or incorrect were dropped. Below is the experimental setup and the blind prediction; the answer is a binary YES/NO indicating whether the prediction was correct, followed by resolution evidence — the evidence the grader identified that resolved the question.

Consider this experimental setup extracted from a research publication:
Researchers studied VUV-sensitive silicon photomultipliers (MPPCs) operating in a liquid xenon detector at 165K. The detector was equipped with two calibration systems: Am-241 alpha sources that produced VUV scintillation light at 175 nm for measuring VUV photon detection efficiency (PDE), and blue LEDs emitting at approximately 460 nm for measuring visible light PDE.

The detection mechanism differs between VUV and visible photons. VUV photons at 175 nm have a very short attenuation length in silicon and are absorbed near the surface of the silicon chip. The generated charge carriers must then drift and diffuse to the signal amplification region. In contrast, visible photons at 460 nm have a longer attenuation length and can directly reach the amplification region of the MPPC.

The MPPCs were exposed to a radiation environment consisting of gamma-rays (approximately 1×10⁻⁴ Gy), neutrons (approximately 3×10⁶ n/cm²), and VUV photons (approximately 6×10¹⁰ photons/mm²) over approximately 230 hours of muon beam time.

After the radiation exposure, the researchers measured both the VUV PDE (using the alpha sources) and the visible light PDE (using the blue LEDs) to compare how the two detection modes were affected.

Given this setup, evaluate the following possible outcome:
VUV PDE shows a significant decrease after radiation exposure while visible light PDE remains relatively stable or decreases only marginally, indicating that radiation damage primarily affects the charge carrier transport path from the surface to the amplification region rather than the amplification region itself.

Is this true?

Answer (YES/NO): YES